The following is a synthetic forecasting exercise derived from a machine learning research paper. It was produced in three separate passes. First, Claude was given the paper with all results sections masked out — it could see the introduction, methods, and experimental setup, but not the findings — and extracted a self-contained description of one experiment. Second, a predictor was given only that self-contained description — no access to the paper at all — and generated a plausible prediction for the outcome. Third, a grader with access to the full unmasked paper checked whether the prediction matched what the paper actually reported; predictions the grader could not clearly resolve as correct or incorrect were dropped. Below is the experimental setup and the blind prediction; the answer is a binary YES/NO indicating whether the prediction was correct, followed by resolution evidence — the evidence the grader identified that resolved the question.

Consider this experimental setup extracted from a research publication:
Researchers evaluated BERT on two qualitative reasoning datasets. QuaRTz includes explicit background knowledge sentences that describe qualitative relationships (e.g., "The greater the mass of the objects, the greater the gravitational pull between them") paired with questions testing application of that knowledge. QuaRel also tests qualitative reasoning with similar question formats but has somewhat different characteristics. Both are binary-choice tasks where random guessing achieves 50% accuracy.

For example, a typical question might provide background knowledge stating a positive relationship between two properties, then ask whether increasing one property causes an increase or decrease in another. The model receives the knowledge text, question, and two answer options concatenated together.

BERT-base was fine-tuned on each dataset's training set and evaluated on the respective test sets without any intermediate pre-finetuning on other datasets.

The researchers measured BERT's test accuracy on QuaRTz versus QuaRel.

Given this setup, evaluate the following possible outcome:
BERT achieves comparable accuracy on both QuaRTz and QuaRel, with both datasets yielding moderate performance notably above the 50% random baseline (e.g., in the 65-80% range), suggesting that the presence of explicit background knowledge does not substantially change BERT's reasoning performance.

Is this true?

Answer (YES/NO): NO